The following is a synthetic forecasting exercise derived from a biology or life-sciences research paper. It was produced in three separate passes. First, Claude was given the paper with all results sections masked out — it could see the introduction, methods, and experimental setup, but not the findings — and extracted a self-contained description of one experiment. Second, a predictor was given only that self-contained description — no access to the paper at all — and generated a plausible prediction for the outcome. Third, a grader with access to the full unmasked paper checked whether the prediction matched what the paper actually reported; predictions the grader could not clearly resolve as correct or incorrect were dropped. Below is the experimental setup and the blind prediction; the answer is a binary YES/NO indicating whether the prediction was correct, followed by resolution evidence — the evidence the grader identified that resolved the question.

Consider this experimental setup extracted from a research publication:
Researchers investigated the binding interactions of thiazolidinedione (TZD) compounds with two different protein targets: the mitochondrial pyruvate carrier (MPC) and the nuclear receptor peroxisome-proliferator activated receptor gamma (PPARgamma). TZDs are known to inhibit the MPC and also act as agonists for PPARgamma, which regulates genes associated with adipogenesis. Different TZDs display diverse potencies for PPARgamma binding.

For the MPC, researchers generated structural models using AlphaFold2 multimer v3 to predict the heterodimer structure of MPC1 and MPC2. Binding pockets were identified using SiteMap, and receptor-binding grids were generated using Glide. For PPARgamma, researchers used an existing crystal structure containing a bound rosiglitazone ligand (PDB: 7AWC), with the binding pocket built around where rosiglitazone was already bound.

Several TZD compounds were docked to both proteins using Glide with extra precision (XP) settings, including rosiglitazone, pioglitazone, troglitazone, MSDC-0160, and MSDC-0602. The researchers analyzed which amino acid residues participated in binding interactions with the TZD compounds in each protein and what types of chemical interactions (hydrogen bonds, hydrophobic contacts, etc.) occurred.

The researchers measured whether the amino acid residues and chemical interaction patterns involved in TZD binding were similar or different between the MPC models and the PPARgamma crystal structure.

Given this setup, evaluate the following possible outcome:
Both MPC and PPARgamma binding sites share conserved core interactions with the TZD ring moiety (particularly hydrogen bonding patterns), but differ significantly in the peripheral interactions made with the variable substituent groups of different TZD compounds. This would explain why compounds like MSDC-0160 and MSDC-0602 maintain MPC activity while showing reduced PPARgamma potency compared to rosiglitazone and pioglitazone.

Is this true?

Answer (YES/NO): NO